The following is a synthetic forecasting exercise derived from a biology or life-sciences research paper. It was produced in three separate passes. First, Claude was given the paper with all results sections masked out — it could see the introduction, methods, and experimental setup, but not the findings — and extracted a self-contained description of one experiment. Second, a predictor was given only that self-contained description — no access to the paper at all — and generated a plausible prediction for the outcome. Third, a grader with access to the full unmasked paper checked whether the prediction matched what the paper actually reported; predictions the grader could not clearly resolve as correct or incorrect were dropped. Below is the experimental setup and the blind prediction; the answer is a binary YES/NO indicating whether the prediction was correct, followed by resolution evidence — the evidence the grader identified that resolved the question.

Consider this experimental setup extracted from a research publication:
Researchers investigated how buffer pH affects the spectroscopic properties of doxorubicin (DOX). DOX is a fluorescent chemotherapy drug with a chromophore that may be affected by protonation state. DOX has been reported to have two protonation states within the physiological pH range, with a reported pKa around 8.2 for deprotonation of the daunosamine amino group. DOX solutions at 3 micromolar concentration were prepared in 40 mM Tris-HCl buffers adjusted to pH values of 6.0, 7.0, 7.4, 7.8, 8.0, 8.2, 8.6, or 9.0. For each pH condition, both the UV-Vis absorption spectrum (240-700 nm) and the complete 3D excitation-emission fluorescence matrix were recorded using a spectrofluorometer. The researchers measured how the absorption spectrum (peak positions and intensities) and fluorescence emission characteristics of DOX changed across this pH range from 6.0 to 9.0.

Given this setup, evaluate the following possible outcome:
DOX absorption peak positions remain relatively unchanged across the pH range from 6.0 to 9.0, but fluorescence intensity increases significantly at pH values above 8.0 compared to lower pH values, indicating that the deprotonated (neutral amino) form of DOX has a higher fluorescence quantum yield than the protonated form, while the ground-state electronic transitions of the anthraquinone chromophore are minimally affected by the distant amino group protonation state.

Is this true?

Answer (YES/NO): NO